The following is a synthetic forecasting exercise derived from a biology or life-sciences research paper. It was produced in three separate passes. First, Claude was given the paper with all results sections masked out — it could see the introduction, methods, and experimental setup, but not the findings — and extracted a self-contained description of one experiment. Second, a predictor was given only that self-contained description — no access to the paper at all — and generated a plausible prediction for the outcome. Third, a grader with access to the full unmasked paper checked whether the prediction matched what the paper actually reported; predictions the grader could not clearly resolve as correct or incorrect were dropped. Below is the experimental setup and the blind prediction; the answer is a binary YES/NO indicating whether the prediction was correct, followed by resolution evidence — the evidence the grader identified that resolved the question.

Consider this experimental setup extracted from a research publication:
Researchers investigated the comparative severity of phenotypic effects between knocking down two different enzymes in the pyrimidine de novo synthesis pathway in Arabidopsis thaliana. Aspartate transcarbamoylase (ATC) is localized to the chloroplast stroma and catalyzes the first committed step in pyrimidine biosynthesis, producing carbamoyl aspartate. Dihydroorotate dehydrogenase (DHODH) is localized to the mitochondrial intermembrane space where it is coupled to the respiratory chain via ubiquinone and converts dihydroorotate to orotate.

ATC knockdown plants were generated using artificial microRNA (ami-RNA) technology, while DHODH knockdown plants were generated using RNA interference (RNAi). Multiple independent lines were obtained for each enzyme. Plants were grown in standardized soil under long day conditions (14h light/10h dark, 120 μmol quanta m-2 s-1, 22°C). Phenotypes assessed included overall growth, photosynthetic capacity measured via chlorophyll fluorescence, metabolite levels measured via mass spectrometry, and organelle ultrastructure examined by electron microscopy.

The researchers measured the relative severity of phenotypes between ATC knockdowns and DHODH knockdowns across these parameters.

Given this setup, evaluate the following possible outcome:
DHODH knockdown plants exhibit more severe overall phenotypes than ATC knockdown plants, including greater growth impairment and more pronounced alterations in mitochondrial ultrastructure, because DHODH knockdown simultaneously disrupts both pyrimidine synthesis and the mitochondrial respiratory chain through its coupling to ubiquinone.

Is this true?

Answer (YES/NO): NO